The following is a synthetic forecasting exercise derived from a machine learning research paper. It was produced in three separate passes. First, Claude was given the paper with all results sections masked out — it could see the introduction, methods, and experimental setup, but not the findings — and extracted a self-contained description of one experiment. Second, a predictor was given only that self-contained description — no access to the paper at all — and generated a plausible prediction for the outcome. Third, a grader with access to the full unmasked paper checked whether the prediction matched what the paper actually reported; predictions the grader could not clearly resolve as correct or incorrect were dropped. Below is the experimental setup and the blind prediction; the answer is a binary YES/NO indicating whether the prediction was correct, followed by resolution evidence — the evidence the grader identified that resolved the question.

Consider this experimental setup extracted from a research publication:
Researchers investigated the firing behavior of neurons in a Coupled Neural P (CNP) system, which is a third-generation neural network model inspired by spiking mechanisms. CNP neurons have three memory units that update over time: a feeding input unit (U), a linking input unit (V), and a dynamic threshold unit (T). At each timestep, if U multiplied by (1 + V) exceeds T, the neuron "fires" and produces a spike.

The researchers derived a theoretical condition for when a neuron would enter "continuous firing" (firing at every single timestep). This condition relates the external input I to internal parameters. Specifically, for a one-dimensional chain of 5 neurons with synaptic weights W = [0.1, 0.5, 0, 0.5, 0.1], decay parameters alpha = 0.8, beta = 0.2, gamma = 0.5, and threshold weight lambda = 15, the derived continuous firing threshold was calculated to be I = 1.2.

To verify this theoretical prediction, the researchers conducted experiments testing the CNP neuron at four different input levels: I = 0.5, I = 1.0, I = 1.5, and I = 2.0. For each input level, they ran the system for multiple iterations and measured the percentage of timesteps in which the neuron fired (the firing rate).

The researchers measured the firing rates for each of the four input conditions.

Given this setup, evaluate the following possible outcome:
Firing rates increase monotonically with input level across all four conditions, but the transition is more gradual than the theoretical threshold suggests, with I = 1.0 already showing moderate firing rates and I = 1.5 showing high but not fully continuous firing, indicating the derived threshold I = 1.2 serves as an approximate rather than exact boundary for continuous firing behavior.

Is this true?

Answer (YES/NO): NO